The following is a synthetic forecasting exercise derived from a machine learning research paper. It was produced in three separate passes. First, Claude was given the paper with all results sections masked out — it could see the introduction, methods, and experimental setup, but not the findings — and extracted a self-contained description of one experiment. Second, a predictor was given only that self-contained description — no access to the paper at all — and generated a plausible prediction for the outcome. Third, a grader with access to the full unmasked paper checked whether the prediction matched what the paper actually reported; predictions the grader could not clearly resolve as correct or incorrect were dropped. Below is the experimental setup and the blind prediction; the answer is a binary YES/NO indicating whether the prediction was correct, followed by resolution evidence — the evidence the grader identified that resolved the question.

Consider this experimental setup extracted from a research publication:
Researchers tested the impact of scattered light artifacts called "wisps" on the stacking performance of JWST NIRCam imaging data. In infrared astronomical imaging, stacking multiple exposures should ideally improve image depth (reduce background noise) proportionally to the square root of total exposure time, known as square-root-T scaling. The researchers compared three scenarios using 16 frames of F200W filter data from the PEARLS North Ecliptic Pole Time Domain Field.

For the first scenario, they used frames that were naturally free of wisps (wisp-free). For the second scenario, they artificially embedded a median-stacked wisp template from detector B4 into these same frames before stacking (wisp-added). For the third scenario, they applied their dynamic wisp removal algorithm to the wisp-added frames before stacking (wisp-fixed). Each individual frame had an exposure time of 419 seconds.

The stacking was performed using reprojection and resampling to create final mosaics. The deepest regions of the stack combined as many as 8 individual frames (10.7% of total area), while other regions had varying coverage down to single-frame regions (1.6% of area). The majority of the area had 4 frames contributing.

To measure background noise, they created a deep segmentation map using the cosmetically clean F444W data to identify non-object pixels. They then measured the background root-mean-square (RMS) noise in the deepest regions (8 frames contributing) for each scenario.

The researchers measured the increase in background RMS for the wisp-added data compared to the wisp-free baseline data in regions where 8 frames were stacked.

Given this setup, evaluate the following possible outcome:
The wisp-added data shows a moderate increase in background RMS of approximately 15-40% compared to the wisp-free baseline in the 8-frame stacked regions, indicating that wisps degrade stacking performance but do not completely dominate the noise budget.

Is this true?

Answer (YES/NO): NO